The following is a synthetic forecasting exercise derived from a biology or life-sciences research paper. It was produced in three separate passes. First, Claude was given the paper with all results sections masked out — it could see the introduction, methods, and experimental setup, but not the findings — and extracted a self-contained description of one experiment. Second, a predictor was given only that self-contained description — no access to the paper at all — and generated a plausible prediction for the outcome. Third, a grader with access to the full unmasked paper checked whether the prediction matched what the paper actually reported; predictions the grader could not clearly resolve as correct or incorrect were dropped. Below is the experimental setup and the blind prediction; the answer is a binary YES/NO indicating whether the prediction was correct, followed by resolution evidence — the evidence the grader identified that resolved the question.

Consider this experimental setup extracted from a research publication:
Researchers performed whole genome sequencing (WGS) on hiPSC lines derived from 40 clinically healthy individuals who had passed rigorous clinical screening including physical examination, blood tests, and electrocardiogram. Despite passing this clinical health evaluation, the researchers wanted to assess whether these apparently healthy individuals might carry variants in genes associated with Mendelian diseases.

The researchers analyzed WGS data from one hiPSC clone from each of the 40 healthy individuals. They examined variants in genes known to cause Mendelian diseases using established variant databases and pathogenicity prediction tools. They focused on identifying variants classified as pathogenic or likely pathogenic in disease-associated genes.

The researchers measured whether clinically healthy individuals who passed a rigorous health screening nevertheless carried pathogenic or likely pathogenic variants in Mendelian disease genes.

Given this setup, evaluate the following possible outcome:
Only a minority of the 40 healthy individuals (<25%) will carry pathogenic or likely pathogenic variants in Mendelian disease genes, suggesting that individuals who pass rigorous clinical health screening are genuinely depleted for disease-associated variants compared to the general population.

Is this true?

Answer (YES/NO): NO